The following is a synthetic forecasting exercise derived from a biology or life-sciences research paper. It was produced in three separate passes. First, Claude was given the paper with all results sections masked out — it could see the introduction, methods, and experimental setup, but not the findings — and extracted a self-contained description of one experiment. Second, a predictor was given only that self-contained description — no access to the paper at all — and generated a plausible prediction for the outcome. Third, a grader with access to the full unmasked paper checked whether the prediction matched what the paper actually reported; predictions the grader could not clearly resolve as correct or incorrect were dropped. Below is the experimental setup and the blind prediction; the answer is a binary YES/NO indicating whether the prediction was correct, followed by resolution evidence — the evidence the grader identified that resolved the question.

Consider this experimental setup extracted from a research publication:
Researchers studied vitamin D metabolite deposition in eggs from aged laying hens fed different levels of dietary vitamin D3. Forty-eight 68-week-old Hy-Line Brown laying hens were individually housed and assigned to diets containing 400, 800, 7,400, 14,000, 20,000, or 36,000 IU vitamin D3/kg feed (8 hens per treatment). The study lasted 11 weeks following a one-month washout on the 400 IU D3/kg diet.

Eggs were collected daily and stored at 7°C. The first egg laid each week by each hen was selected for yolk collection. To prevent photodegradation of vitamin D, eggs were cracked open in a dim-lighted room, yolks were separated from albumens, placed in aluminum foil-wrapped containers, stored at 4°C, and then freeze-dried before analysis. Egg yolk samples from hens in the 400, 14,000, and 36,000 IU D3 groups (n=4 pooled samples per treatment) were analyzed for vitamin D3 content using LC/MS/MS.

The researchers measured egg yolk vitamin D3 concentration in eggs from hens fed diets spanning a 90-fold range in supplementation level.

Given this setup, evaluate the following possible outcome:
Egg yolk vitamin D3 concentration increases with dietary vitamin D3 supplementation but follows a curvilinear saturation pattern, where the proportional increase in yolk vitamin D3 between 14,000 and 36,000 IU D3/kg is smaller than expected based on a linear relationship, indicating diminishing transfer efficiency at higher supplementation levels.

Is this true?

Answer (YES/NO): NO